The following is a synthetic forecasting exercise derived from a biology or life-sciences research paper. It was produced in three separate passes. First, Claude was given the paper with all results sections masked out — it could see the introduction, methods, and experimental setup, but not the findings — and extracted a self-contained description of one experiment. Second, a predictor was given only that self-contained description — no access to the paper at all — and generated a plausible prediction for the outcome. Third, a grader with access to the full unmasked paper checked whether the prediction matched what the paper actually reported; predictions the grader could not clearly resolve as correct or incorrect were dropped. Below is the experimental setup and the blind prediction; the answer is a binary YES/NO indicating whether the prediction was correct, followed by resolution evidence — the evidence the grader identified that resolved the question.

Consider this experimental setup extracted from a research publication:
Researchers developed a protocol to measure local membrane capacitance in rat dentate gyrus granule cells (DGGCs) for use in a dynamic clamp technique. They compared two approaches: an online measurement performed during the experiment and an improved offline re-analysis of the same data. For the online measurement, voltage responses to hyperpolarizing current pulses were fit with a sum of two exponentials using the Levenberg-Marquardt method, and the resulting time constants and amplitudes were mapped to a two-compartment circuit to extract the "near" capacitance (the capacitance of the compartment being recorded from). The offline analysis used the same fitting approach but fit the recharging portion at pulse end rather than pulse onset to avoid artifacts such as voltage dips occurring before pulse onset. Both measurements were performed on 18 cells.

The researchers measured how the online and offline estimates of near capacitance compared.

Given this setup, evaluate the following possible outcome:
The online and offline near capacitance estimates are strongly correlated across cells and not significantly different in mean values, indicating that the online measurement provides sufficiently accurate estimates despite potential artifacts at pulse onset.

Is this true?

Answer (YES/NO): NO